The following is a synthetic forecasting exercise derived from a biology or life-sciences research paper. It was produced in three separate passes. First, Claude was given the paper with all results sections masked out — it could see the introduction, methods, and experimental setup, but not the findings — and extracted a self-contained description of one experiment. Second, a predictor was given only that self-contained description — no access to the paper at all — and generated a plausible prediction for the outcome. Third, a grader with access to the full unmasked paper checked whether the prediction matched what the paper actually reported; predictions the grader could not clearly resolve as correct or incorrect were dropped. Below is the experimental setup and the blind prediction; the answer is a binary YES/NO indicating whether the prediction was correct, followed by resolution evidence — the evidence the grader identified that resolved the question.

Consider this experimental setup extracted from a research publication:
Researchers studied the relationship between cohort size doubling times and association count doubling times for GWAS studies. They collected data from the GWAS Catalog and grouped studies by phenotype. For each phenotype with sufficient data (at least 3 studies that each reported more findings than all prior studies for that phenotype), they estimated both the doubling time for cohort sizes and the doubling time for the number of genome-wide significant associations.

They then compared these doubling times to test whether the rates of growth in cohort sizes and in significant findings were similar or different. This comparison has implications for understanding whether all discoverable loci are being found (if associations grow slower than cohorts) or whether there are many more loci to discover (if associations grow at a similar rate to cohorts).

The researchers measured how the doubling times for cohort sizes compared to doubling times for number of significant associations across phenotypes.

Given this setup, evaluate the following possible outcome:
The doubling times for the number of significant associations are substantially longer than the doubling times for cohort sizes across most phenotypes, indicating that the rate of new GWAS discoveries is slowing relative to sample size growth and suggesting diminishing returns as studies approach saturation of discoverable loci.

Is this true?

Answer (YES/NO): NO